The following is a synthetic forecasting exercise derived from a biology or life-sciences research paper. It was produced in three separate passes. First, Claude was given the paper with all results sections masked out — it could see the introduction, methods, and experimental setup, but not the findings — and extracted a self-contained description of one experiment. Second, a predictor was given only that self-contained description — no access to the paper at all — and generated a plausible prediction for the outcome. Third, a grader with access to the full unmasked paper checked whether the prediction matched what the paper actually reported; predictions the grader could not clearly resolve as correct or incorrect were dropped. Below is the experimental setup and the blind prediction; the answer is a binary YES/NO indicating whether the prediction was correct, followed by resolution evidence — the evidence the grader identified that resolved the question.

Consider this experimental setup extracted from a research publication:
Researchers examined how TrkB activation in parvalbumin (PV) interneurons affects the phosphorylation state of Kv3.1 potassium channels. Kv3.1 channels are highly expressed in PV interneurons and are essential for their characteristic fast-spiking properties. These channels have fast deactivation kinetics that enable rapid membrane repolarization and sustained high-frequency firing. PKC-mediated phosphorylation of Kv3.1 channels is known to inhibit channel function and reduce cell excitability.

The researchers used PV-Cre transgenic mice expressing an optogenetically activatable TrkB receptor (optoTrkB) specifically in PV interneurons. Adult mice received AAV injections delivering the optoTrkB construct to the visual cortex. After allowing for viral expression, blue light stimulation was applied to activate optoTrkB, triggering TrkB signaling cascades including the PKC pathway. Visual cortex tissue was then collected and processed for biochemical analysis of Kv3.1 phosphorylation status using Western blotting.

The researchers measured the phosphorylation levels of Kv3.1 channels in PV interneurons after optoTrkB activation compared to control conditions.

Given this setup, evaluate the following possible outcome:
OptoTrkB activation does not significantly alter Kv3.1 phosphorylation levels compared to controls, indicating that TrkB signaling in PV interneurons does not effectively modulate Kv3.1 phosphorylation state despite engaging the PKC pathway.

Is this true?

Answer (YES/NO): NO